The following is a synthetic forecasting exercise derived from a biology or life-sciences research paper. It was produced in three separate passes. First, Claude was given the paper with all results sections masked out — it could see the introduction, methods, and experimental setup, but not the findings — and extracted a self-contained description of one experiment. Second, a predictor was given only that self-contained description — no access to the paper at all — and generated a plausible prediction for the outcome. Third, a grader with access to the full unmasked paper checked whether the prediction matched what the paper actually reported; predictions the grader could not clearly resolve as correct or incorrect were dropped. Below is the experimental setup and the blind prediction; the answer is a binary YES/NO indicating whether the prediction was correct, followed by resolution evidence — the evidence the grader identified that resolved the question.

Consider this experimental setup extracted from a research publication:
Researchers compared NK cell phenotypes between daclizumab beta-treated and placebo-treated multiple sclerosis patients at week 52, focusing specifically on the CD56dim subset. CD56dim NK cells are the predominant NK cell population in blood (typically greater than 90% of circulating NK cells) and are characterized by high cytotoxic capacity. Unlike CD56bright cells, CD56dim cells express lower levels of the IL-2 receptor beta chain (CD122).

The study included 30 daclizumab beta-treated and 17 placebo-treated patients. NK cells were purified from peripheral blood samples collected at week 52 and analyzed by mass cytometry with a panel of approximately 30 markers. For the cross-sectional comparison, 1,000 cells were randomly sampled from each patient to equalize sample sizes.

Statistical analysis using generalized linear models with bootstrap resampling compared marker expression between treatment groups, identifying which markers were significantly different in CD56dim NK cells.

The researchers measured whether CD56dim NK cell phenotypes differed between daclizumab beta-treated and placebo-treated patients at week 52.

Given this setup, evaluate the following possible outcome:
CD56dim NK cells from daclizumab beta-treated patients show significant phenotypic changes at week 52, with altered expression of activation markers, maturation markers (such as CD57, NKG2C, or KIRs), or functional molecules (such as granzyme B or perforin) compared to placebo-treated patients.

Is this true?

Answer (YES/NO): NO